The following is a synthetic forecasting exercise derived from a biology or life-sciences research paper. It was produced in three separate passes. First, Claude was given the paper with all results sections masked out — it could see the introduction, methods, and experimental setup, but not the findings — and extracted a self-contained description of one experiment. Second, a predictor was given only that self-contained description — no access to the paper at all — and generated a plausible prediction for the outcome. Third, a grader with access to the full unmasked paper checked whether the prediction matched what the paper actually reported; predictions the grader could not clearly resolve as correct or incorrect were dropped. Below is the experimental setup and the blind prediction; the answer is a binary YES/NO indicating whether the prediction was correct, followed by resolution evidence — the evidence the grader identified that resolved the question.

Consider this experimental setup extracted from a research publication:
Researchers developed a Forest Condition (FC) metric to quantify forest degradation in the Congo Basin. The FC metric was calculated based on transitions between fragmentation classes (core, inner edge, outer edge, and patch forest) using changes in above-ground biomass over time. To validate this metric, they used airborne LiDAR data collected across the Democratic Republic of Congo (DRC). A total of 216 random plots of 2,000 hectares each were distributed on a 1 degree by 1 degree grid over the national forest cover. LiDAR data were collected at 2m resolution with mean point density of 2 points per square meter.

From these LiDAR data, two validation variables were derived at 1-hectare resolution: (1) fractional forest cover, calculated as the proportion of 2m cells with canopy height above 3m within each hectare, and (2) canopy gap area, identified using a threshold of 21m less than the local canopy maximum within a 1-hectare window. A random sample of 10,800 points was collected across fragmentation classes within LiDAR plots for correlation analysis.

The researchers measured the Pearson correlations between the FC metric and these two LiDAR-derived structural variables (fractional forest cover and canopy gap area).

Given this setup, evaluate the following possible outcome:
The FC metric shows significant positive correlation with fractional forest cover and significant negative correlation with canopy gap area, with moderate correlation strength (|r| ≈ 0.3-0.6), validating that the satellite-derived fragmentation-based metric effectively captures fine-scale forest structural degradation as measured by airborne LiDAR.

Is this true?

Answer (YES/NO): NO